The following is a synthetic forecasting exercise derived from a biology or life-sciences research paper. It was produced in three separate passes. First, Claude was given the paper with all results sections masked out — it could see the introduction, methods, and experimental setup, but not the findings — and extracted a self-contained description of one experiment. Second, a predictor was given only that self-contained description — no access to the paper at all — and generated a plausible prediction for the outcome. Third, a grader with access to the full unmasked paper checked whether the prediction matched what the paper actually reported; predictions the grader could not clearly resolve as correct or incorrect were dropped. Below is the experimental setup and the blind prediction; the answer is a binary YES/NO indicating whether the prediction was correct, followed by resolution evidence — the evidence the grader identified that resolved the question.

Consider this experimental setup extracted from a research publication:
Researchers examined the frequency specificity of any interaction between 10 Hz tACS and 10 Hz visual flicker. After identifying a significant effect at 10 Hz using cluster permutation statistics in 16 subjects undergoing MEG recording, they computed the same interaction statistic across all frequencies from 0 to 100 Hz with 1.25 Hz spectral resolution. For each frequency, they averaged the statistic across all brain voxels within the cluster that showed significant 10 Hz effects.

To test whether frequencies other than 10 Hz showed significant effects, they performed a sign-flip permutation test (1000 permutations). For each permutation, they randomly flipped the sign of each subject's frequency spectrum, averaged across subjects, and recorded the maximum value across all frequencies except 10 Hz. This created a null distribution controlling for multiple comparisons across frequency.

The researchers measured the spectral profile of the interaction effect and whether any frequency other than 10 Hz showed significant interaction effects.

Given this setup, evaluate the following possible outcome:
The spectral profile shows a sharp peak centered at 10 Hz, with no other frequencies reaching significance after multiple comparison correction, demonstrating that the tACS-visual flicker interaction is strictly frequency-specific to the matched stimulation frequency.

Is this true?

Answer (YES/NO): YES